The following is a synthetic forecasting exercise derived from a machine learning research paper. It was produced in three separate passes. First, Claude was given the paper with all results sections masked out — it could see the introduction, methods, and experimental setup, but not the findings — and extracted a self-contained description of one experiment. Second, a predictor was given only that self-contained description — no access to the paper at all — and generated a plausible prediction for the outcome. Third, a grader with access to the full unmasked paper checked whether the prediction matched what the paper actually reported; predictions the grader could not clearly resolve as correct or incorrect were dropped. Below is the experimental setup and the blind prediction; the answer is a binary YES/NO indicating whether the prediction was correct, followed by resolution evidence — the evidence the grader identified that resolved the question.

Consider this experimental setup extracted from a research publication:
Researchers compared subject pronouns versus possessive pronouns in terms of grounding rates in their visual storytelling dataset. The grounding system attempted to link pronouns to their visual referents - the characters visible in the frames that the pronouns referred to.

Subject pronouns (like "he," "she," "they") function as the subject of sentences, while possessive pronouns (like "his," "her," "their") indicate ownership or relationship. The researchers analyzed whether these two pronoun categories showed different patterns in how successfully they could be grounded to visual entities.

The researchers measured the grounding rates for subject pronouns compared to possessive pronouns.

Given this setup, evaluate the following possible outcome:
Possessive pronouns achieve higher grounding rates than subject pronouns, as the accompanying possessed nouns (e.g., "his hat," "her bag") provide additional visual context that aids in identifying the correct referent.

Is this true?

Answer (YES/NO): NO